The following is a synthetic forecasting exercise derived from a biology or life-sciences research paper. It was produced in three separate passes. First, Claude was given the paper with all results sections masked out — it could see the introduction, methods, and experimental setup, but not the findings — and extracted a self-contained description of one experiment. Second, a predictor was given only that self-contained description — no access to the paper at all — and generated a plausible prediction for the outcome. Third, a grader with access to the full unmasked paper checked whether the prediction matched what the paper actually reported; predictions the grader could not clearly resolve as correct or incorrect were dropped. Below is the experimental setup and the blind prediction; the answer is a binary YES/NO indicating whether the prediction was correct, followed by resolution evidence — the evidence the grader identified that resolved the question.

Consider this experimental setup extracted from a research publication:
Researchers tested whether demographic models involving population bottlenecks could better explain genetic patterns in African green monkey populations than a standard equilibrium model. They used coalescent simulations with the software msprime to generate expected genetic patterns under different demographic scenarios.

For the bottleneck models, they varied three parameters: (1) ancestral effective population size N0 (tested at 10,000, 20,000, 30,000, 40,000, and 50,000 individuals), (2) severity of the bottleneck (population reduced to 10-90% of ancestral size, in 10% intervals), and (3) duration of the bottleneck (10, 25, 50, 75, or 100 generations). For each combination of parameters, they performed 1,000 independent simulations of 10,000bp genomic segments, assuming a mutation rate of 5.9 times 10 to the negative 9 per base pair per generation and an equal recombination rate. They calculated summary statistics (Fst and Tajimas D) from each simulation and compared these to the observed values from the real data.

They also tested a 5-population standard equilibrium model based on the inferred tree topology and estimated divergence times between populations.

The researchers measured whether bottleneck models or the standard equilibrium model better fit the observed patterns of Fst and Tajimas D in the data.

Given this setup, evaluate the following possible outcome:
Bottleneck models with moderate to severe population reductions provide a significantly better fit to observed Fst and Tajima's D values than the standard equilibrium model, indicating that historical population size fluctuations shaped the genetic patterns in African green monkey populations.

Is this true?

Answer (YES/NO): NO